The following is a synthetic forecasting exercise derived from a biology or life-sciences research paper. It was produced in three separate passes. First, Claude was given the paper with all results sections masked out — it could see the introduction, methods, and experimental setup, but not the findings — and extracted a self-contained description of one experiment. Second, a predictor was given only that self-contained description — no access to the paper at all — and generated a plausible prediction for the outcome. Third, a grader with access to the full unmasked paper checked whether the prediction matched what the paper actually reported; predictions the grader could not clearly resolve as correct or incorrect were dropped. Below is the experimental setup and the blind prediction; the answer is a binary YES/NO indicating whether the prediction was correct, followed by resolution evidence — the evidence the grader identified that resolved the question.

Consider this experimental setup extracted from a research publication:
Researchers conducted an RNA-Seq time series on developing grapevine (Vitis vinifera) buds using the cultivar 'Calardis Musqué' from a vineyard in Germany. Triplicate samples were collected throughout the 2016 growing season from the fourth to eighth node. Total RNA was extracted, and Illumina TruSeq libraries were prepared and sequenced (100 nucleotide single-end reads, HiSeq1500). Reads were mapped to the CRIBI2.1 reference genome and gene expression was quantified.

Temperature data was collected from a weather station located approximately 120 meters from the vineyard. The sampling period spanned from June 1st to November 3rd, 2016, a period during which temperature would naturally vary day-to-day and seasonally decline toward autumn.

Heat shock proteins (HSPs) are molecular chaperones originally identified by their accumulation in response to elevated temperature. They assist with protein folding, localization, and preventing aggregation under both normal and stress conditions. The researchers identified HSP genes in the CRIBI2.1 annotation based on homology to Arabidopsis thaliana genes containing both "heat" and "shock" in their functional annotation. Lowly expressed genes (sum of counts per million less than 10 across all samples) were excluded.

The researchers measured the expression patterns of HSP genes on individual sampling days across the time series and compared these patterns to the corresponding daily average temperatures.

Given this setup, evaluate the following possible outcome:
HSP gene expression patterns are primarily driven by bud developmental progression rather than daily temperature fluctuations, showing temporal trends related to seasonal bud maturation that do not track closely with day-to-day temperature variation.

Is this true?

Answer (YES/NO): NO